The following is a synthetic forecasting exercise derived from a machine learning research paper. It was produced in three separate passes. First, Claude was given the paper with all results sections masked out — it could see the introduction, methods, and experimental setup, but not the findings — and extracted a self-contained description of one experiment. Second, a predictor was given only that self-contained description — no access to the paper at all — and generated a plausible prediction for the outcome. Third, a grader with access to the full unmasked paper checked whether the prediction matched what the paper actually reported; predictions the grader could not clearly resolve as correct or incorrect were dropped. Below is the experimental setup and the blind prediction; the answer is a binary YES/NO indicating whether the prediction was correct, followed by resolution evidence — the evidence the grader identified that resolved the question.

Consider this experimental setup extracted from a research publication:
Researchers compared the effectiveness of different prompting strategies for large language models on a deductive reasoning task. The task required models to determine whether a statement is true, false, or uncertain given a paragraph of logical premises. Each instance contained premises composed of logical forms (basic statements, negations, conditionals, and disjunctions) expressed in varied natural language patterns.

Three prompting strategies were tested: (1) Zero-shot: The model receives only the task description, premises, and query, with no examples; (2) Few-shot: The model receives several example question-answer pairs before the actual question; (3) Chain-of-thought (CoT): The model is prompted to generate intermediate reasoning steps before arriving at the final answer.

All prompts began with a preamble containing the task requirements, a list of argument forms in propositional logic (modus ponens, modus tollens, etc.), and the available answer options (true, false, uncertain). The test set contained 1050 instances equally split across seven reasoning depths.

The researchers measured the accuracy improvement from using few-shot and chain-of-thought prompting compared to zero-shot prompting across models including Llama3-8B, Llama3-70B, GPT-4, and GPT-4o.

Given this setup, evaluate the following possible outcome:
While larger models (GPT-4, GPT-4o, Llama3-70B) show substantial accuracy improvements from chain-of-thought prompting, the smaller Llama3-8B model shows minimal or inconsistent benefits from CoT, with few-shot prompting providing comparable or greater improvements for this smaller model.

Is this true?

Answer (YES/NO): NO